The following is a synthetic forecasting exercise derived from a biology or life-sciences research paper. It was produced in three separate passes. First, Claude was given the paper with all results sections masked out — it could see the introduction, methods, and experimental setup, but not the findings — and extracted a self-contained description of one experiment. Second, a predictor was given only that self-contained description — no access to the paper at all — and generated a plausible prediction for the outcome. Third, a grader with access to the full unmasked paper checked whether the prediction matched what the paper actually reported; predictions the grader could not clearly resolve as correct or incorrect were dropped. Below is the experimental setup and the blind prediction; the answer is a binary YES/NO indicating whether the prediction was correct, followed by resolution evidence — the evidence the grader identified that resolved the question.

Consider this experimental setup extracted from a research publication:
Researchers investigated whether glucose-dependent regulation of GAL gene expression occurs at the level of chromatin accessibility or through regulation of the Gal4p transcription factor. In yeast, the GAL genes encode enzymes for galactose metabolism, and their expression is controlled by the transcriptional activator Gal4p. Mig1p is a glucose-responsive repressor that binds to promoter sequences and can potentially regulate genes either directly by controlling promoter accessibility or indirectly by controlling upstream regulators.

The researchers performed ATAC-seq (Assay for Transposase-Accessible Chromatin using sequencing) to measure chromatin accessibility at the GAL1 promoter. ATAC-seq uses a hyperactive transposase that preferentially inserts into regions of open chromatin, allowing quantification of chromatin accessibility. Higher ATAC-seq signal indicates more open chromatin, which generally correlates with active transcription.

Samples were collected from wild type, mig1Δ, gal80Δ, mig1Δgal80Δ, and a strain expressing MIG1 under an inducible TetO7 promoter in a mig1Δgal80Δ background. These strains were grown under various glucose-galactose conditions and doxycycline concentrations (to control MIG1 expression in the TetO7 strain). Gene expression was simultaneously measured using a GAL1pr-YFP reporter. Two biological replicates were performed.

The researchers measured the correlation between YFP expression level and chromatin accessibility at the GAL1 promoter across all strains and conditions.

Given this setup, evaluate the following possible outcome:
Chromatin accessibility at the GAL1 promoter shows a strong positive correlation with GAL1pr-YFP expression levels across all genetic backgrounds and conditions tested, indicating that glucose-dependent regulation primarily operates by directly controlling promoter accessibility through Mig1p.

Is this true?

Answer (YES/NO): NO